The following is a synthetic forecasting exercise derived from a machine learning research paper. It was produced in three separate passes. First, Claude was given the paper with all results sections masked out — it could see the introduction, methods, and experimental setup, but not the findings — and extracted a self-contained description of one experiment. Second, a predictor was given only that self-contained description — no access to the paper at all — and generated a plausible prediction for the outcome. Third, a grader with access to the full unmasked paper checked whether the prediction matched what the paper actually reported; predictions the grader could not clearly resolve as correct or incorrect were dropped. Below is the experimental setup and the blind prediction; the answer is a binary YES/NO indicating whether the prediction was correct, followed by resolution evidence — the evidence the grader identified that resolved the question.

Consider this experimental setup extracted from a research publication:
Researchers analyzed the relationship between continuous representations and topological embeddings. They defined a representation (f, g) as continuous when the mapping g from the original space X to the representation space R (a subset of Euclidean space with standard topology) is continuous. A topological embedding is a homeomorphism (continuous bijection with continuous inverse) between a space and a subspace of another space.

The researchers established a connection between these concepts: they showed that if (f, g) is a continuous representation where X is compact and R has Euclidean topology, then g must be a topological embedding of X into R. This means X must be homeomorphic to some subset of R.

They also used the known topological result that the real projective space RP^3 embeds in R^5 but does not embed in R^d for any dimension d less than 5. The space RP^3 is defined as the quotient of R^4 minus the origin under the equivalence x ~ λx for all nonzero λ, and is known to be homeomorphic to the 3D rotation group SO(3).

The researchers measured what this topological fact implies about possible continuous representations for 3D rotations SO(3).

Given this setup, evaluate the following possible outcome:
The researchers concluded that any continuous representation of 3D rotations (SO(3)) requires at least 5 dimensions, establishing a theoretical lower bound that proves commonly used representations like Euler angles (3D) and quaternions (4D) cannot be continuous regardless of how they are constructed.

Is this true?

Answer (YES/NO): YES